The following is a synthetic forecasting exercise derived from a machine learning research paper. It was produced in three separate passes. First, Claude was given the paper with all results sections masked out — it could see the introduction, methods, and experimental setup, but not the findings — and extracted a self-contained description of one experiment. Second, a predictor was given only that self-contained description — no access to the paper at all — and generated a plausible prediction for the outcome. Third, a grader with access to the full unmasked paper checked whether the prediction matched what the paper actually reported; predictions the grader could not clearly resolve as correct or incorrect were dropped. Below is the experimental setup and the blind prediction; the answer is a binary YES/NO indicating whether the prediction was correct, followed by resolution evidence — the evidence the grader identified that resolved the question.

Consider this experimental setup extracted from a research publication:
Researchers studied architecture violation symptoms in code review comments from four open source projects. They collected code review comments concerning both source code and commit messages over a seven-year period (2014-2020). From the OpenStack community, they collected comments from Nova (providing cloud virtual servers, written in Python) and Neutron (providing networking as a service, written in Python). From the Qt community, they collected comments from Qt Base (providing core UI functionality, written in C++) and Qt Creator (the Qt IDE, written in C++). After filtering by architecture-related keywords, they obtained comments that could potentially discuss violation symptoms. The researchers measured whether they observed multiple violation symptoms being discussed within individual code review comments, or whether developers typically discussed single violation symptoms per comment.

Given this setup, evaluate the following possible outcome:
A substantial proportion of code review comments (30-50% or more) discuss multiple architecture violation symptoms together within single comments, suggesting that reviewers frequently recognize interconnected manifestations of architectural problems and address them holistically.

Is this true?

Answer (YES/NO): NO